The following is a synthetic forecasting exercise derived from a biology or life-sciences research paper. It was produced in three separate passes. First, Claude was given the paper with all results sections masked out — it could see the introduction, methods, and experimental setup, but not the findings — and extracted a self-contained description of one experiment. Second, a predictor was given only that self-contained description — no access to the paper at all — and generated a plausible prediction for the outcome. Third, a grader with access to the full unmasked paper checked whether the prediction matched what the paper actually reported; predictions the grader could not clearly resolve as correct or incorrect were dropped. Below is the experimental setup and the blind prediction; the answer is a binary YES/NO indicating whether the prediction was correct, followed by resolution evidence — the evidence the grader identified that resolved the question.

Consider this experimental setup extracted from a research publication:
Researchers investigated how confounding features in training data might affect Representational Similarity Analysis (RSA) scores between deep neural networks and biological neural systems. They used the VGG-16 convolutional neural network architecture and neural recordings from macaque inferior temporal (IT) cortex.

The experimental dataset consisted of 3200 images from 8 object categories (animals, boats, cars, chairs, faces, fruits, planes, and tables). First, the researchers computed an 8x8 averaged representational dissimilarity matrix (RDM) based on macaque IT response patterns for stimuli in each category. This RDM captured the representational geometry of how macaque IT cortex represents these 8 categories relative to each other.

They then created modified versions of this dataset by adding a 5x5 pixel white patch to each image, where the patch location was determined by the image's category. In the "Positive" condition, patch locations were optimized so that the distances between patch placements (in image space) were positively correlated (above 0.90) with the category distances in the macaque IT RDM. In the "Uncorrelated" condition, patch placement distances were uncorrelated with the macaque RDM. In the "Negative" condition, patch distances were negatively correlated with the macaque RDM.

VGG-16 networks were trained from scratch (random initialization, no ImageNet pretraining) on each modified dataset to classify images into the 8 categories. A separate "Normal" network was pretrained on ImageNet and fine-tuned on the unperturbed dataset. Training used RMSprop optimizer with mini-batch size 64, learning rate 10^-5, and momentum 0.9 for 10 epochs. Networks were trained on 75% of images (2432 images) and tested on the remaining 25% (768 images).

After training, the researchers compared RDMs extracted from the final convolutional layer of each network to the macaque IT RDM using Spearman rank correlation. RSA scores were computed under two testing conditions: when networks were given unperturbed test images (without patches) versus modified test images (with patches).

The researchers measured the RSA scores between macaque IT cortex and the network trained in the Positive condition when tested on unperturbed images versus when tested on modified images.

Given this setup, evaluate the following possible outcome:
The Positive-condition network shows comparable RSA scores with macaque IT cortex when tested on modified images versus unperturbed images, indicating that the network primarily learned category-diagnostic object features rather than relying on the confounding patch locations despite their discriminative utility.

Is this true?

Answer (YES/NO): NO